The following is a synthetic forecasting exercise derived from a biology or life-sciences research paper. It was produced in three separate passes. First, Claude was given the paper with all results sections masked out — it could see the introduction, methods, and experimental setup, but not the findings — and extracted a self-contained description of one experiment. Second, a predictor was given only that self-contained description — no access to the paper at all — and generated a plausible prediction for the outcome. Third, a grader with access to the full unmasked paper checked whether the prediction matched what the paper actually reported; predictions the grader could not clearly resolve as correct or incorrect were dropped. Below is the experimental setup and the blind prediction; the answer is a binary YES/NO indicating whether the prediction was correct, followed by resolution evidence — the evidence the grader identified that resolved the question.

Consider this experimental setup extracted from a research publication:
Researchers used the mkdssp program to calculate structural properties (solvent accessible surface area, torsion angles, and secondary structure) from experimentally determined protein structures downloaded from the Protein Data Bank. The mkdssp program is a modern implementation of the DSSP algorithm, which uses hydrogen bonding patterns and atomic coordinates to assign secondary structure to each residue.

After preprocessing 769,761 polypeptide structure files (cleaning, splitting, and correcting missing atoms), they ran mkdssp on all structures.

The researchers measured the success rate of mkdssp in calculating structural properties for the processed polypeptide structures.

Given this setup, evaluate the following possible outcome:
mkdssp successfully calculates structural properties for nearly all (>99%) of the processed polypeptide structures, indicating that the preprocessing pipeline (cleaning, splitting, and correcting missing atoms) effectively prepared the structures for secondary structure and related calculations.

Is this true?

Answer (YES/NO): YES